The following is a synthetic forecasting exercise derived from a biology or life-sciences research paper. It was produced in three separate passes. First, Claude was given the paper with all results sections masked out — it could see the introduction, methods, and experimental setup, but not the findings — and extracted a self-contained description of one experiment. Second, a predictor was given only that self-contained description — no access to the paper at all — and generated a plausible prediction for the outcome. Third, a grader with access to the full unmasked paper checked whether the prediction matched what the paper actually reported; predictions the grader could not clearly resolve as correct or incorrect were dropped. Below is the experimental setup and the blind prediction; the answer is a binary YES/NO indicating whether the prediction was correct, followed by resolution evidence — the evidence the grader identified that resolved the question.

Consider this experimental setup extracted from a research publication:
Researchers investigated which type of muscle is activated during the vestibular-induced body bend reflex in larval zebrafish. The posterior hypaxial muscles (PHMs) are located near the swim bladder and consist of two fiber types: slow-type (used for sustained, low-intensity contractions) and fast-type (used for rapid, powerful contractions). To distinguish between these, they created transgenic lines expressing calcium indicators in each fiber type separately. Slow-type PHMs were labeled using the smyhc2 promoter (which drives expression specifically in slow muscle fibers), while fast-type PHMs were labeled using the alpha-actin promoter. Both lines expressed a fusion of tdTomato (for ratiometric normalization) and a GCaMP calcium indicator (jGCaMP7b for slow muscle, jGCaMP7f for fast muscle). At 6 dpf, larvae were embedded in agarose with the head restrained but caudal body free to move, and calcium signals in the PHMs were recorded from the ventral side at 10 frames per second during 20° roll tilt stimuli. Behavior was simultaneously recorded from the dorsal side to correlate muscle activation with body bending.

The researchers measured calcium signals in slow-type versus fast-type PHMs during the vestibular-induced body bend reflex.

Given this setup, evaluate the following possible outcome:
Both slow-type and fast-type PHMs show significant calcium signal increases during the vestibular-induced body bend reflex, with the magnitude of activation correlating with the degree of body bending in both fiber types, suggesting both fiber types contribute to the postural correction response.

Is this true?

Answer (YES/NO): NO